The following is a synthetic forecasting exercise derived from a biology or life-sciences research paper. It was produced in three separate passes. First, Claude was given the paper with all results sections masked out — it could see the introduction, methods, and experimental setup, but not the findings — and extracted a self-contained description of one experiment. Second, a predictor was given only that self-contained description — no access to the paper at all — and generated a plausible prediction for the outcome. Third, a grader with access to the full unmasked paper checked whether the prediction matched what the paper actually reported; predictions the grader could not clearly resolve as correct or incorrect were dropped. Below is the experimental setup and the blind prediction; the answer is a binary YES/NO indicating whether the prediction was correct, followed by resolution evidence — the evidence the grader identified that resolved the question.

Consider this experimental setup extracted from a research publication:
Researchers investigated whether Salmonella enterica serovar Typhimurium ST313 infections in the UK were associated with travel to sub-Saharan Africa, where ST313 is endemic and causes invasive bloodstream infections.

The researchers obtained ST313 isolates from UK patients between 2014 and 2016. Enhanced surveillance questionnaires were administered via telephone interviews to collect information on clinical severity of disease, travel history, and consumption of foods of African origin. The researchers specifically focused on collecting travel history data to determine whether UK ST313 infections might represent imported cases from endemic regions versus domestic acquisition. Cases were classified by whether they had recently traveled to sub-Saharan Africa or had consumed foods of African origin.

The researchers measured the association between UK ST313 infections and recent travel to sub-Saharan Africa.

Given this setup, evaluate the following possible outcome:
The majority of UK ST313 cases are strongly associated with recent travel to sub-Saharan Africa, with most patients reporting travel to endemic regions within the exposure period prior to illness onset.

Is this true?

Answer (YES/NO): NO